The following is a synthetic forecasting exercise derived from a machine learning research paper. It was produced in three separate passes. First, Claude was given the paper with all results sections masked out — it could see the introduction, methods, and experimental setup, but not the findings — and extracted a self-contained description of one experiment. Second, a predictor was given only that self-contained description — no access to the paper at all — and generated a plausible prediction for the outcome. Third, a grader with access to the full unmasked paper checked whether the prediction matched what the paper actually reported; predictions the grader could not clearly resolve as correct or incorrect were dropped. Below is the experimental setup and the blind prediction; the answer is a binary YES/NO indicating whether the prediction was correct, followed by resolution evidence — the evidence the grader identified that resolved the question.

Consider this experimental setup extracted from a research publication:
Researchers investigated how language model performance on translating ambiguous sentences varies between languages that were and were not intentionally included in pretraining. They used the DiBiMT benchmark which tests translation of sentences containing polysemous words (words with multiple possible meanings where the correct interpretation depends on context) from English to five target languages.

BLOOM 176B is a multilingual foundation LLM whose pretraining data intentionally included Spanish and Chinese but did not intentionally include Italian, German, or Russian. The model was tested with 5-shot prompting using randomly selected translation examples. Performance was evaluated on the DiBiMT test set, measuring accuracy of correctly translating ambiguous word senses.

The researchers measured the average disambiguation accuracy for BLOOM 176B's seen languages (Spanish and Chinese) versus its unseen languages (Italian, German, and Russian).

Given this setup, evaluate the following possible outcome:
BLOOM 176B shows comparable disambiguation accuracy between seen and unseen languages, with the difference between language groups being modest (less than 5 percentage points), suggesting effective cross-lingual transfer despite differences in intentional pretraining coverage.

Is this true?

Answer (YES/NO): NO